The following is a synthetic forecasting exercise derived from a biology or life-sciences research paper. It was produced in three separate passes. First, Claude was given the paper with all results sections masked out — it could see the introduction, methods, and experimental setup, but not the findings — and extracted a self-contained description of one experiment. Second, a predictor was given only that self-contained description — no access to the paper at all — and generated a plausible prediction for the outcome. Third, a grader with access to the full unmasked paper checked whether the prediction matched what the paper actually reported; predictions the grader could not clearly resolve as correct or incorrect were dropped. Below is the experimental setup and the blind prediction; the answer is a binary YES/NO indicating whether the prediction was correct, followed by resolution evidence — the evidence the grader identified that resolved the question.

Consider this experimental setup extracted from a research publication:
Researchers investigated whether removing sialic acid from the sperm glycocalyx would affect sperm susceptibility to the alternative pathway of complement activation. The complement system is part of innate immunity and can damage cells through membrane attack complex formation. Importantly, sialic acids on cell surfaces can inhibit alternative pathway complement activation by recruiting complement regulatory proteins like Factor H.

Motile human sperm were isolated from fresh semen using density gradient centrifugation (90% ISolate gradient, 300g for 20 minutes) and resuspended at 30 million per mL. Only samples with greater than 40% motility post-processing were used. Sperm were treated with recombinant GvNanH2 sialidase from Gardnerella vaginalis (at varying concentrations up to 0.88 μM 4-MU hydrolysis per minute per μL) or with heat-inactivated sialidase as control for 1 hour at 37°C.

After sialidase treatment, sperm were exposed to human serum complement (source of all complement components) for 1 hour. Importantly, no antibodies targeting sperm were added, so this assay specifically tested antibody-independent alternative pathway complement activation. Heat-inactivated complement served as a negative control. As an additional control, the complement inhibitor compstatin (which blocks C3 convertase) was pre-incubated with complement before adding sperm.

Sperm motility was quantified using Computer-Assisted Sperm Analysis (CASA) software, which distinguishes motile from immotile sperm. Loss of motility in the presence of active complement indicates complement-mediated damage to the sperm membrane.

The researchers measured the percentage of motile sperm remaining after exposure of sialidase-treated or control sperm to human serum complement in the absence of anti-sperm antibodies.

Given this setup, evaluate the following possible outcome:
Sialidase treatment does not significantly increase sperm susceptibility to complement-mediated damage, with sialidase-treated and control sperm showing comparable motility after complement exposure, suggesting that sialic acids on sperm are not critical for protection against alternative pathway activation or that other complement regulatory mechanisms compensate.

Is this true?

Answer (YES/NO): NO